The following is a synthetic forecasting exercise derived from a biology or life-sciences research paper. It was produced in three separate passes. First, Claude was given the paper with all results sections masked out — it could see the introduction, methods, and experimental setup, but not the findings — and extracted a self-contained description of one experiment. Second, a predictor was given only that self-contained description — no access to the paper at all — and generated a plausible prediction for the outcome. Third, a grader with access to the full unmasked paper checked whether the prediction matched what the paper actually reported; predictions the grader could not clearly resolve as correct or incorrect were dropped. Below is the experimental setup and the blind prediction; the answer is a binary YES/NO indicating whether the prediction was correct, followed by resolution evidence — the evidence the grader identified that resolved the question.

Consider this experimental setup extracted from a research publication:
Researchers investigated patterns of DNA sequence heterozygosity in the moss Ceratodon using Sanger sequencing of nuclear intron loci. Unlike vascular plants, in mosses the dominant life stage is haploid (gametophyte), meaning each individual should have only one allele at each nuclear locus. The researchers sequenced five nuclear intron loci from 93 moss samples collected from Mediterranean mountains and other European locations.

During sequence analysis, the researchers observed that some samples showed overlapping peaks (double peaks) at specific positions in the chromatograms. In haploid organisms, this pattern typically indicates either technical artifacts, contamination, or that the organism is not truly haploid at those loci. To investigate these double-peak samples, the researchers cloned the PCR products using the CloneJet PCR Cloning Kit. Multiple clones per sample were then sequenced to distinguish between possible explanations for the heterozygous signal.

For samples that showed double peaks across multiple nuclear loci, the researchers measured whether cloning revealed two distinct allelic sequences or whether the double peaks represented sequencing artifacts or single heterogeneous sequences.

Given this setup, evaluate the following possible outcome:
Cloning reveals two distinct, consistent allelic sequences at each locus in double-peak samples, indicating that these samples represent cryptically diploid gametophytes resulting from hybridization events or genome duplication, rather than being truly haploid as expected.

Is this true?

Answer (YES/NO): NO